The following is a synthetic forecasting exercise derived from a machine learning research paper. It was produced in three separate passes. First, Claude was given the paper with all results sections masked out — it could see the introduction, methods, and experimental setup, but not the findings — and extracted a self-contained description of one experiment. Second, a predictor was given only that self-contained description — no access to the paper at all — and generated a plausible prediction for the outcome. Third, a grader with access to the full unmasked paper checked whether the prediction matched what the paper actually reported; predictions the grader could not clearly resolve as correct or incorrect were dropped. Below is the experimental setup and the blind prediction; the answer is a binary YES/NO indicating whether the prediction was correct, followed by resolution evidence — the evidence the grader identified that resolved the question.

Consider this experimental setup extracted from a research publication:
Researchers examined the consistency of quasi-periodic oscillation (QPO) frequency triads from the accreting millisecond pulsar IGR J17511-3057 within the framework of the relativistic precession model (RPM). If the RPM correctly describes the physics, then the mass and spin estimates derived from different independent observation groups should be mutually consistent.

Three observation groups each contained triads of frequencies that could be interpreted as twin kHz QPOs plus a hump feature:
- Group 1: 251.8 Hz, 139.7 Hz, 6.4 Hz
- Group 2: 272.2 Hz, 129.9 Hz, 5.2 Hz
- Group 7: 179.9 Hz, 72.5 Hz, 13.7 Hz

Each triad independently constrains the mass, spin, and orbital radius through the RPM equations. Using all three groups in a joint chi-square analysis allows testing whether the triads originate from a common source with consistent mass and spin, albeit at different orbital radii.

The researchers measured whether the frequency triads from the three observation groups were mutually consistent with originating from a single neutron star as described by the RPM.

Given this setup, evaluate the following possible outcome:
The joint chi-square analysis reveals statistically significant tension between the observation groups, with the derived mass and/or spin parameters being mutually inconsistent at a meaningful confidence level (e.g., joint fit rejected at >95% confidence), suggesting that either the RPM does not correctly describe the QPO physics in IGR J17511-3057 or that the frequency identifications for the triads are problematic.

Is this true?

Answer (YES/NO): YES